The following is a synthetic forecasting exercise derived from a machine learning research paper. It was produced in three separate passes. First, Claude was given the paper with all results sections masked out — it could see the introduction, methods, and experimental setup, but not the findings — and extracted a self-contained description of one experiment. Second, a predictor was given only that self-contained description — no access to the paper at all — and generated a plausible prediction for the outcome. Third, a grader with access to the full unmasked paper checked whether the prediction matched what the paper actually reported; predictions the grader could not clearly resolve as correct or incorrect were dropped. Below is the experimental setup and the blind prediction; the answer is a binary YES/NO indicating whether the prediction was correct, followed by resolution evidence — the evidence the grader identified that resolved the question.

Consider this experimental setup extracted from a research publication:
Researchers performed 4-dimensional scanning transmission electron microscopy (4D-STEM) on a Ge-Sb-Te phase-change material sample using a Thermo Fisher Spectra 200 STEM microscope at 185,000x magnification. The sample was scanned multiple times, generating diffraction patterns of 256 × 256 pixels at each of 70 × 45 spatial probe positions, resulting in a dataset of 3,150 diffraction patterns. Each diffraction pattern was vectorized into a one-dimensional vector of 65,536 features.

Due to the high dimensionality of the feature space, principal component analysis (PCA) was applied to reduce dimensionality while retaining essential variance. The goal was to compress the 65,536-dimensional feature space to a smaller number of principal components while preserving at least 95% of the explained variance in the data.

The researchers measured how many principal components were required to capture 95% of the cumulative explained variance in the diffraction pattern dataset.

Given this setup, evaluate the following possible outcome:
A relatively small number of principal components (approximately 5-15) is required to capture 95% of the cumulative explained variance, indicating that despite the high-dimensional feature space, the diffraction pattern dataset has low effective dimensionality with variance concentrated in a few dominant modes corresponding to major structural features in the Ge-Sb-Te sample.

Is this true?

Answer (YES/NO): NO